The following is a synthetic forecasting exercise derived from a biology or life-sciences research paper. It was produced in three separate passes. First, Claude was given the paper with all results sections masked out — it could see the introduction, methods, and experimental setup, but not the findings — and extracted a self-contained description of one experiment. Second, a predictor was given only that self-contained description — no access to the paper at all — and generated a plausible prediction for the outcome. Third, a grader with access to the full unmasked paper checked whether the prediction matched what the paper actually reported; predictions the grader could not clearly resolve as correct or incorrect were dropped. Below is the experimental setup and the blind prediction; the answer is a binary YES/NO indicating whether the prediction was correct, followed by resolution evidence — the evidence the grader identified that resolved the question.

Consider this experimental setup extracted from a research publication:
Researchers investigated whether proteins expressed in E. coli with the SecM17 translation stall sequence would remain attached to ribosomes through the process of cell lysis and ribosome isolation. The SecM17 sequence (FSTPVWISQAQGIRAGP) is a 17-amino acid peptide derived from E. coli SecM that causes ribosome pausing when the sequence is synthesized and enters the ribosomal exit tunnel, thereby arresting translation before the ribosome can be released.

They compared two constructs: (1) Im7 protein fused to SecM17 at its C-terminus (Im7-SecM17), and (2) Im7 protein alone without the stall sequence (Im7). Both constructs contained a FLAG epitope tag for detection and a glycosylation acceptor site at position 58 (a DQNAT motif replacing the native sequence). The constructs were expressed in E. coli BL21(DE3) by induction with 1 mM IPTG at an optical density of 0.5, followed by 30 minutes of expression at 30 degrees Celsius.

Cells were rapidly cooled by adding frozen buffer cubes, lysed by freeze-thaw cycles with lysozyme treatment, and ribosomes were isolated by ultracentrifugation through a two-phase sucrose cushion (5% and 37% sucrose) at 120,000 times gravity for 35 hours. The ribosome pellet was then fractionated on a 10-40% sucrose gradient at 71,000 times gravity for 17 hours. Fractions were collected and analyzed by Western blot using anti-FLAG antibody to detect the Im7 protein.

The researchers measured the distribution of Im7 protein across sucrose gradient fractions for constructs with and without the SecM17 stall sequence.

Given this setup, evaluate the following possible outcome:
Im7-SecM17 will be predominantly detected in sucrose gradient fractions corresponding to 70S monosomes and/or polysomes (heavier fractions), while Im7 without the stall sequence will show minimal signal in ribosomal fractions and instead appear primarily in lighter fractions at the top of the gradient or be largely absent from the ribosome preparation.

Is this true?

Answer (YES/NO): YES